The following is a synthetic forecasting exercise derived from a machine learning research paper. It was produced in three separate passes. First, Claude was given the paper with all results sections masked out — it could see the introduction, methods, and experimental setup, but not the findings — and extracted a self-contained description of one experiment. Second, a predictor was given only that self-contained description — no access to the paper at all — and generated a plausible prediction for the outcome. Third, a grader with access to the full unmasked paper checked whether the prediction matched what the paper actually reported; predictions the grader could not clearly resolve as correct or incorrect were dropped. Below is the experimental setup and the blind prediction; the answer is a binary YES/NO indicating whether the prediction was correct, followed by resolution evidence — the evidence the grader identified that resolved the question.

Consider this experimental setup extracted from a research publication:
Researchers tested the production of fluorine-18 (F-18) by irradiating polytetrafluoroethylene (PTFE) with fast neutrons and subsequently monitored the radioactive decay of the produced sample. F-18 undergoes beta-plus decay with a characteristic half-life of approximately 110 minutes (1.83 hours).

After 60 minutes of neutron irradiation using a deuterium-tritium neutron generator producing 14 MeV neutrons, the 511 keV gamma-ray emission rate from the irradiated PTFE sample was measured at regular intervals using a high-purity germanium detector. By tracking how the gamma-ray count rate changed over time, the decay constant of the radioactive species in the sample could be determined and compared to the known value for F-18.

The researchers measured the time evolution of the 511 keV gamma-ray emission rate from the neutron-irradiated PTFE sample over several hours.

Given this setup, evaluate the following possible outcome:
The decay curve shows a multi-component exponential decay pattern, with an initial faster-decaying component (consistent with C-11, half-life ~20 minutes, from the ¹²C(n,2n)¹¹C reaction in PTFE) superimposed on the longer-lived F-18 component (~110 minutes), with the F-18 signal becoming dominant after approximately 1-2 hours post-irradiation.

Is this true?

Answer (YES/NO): NO